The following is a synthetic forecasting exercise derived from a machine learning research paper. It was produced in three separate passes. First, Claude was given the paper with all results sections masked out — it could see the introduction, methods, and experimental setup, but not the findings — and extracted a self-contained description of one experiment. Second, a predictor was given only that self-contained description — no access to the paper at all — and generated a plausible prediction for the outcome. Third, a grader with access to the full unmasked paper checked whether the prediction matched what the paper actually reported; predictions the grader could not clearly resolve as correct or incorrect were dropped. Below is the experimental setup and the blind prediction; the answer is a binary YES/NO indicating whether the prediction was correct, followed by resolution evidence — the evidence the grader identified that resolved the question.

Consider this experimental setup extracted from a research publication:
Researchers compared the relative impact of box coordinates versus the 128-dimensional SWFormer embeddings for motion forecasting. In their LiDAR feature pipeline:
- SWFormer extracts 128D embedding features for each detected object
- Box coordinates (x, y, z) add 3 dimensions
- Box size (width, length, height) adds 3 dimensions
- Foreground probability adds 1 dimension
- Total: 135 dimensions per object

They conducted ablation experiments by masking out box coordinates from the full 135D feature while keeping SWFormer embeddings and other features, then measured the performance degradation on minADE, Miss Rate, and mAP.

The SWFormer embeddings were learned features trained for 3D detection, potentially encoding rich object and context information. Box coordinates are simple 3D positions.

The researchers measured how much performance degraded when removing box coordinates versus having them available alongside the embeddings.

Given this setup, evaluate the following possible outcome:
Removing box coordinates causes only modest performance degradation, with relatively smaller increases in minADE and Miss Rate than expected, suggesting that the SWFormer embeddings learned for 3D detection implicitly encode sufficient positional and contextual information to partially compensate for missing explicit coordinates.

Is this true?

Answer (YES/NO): NO